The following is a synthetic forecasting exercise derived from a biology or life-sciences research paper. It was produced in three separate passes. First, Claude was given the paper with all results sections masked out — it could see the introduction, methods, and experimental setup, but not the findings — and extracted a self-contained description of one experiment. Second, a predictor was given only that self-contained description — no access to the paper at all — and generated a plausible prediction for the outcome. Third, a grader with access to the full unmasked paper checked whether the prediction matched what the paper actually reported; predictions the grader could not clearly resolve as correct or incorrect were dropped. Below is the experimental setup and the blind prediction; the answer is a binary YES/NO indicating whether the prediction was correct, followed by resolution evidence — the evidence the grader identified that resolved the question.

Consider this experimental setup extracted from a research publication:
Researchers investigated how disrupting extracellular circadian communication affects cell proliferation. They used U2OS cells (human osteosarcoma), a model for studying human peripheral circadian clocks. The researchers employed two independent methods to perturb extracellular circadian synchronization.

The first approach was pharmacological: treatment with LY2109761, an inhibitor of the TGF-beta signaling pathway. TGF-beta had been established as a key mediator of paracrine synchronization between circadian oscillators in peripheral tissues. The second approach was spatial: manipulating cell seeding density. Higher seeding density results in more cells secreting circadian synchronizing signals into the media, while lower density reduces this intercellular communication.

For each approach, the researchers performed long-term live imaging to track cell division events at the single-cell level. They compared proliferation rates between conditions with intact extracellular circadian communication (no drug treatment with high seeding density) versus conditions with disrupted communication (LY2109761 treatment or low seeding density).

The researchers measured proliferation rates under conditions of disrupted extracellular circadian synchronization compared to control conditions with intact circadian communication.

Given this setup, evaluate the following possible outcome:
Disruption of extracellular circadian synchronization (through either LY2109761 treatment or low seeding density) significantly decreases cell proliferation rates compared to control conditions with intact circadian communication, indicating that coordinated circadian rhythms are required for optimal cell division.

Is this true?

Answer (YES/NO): YES